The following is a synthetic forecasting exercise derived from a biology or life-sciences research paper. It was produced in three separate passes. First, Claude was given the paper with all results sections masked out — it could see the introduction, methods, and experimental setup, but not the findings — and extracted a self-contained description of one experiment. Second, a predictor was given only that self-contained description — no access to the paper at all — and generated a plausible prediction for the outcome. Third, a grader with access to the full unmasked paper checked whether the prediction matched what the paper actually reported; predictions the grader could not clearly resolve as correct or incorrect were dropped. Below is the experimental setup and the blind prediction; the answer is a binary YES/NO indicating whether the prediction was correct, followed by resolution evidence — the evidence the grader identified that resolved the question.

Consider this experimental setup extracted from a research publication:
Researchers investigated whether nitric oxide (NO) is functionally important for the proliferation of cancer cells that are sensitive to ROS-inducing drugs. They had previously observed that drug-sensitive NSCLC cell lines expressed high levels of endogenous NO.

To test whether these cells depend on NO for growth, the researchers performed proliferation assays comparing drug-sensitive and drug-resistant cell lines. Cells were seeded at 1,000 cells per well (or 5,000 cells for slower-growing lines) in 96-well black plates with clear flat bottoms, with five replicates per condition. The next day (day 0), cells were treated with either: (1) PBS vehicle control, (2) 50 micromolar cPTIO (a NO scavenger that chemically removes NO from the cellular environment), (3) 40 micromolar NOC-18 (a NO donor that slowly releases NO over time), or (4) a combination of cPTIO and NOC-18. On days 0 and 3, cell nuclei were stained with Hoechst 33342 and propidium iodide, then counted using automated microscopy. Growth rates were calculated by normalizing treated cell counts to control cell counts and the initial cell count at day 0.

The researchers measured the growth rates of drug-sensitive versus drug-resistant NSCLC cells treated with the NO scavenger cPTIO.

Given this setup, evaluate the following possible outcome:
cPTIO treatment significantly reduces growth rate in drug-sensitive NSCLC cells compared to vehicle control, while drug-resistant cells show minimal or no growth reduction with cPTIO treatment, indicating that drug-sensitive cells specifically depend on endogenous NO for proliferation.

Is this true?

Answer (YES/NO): YES